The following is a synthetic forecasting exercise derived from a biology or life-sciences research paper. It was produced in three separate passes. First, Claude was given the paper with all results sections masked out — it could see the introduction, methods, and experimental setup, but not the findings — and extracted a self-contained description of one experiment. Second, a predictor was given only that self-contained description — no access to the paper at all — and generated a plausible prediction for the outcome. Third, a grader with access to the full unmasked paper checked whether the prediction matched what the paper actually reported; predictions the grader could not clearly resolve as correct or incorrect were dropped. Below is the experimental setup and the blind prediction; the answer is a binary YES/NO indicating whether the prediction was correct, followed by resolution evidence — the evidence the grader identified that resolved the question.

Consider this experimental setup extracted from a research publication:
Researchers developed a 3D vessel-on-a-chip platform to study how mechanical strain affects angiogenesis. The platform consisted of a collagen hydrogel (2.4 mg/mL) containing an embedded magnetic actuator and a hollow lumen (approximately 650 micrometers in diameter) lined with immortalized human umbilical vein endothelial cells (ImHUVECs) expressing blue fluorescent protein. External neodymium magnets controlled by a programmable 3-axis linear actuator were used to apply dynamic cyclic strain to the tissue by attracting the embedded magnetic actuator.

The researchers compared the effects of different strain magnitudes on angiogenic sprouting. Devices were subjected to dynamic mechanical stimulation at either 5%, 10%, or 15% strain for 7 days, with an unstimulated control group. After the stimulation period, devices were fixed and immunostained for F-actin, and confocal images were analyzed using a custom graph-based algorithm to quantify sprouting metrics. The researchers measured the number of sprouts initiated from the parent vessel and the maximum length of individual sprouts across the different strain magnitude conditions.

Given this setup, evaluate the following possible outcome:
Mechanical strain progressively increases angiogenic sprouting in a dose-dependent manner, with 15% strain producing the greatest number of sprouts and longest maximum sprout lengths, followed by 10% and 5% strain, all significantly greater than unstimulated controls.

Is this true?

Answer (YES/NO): NO